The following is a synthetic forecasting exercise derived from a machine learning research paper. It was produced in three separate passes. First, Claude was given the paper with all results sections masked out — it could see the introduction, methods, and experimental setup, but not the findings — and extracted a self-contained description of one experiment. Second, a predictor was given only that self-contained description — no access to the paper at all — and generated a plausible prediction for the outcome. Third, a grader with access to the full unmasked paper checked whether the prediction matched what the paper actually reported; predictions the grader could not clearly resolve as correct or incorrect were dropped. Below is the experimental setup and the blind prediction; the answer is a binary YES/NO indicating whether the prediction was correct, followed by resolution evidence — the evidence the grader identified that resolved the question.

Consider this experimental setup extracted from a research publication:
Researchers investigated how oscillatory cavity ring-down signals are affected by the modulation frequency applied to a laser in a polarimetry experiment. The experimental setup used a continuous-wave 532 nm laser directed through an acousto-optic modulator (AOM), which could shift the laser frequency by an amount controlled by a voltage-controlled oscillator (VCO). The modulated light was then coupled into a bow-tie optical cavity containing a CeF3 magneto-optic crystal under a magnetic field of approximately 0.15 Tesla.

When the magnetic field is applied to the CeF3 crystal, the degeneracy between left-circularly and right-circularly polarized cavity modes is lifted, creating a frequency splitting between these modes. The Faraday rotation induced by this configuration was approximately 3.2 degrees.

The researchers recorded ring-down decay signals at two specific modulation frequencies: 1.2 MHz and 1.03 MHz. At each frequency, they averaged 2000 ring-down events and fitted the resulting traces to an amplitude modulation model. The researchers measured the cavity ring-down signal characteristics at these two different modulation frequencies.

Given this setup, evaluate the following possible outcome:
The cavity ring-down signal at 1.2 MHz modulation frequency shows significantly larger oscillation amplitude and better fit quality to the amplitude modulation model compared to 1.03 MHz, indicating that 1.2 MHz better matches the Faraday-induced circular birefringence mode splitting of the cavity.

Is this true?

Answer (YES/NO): NO